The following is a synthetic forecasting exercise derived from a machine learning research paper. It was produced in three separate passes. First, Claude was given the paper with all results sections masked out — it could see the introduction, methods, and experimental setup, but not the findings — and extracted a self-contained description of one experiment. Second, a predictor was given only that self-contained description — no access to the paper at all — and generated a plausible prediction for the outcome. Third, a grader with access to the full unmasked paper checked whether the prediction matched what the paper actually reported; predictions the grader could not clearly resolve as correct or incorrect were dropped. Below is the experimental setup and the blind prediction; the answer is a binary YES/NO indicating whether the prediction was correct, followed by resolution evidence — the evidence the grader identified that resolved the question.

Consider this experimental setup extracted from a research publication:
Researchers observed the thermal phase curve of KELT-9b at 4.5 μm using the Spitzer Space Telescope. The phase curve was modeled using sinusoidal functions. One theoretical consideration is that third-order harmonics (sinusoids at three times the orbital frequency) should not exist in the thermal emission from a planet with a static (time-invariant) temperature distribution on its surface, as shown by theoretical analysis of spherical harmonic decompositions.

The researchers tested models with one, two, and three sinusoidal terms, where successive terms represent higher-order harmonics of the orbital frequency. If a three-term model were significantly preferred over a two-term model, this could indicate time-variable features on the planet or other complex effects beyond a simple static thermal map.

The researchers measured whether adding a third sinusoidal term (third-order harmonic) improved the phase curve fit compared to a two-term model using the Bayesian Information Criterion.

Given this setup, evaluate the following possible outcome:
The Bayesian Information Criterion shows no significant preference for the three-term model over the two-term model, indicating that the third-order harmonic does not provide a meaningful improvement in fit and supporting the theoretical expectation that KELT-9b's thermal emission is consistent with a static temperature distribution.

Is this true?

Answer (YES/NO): YES